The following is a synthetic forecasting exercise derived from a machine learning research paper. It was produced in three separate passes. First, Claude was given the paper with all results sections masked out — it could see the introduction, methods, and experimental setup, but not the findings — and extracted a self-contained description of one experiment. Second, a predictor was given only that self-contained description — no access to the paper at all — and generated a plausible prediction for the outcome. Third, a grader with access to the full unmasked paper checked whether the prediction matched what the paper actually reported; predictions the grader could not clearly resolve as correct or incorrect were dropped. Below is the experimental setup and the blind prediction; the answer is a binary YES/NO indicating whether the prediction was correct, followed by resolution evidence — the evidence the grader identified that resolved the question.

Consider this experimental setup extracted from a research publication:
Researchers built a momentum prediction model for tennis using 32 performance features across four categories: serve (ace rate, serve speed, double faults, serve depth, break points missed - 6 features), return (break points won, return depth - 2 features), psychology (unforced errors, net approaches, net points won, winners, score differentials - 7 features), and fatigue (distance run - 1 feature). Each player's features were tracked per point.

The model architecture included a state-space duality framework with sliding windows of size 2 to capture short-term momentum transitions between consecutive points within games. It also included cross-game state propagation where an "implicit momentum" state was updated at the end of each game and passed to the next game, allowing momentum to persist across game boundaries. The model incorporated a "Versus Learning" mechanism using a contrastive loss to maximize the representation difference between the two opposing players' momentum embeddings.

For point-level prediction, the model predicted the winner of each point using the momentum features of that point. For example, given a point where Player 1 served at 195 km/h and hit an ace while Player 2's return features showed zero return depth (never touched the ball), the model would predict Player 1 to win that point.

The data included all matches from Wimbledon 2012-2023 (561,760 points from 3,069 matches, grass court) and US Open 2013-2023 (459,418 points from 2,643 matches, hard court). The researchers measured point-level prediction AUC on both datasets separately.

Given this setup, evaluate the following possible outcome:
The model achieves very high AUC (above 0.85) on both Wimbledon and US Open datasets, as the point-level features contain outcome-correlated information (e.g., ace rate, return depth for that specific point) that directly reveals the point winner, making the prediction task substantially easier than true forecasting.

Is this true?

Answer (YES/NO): YES